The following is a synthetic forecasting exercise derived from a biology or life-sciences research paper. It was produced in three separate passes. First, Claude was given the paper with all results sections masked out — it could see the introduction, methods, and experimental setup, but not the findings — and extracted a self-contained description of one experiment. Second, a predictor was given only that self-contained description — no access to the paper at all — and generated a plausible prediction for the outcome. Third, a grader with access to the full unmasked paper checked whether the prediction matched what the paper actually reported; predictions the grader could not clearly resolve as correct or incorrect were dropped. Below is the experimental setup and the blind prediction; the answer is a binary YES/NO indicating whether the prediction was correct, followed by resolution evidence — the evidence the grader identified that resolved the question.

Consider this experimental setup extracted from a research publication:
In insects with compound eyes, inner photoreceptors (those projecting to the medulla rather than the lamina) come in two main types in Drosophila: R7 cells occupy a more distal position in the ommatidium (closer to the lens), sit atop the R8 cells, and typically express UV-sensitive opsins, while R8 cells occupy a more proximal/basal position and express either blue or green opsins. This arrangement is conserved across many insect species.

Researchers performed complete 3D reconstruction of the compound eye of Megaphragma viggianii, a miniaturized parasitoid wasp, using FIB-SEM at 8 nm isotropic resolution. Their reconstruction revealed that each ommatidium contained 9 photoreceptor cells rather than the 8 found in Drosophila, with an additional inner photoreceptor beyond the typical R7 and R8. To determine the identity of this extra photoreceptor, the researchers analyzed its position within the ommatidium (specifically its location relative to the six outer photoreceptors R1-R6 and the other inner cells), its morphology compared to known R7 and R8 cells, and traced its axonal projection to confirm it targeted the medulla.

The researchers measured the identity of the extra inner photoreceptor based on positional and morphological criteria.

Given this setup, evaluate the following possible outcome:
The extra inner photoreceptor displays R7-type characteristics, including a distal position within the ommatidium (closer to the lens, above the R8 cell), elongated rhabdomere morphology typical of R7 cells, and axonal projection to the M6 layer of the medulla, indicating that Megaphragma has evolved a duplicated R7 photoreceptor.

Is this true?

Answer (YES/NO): NO